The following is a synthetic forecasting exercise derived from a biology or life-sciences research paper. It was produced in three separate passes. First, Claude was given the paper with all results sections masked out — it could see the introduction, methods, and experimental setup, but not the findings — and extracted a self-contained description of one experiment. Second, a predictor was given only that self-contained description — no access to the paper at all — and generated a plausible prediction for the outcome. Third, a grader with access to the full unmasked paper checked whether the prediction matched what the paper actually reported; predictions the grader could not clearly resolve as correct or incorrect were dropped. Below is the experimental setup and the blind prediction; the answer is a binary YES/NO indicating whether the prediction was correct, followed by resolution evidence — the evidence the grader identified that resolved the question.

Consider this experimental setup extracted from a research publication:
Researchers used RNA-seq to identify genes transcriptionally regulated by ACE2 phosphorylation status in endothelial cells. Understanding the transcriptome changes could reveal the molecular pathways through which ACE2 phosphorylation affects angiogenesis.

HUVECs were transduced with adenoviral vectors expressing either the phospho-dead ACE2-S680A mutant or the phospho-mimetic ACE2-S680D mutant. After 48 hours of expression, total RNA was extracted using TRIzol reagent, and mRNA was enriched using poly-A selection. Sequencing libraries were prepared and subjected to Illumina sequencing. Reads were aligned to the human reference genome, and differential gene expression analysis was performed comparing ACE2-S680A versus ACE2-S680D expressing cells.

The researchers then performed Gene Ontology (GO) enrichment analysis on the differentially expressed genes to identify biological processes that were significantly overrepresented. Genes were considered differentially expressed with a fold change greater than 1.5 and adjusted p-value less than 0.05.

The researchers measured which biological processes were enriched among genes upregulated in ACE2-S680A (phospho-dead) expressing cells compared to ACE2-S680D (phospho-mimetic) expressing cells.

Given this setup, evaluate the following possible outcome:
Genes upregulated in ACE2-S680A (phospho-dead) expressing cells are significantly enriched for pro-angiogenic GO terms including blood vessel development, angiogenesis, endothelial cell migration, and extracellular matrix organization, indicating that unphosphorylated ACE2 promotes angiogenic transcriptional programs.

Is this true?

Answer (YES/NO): YES